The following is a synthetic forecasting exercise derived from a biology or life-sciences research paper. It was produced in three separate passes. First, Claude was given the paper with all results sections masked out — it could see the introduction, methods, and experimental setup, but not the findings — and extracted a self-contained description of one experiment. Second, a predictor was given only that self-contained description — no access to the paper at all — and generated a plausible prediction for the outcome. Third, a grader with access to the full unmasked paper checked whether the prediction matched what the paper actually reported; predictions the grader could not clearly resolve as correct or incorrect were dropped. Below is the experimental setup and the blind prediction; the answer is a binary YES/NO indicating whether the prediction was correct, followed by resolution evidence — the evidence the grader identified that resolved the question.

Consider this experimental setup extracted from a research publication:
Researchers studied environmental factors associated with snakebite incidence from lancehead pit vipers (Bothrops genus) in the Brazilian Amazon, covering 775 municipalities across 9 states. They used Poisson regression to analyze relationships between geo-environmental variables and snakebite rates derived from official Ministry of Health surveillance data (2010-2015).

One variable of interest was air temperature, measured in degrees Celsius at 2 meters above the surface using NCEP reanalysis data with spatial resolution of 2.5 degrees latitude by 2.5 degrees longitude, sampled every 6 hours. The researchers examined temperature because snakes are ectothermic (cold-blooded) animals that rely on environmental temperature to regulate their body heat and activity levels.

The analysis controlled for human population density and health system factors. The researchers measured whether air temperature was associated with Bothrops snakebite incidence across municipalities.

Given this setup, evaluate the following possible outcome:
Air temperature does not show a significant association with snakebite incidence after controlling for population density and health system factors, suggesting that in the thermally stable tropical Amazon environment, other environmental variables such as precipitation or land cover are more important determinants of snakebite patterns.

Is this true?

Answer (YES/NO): NO